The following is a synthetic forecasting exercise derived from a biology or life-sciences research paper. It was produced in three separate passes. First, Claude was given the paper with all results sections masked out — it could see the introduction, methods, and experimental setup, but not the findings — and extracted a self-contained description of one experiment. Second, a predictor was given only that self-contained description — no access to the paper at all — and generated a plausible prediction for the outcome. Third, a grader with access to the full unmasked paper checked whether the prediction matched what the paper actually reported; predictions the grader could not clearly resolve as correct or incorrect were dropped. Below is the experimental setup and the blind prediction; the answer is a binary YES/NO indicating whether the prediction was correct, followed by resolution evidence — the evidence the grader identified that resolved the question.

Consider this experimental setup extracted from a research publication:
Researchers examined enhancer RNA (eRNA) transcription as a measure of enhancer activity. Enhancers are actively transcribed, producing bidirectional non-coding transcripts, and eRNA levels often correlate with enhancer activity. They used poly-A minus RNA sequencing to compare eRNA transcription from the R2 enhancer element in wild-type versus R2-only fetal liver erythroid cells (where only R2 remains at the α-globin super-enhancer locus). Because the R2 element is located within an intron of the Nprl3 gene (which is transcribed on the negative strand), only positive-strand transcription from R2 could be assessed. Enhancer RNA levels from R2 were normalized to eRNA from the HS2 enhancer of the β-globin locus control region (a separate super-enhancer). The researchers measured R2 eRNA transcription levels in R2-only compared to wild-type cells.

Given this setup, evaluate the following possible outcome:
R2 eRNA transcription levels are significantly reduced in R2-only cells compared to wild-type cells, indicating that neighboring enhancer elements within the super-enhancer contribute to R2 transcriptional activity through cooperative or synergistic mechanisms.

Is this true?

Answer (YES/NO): YES